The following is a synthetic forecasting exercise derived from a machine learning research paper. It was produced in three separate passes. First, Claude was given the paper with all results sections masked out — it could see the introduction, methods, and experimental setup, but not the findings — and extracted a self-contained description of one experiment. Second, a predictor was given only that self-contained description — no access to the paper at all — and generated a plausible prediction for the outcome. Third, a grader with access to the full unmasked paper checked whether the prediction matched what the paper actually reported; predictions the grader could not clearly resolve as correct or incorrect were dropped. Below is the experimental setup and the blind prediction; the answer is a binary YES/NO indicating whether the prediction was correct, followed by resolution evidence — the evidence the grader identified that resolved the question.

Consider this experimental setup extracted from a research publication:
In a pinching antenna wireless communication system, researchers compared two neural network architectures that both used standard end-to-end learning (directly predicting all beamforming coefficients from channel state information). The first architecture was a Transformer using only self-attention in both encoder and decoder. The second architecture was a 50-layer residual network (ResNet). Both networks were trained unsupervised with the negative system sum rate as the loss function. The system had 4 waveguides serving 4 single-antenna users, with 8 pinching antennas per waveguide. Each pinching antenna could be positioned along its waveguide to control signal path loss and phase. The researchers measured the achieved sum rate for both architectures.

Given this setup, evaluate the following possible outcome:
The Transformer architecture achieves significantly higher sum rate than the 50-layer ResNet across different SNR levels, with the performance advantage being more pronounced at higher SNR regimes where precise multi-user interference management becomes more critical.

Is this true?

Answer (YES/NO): NO